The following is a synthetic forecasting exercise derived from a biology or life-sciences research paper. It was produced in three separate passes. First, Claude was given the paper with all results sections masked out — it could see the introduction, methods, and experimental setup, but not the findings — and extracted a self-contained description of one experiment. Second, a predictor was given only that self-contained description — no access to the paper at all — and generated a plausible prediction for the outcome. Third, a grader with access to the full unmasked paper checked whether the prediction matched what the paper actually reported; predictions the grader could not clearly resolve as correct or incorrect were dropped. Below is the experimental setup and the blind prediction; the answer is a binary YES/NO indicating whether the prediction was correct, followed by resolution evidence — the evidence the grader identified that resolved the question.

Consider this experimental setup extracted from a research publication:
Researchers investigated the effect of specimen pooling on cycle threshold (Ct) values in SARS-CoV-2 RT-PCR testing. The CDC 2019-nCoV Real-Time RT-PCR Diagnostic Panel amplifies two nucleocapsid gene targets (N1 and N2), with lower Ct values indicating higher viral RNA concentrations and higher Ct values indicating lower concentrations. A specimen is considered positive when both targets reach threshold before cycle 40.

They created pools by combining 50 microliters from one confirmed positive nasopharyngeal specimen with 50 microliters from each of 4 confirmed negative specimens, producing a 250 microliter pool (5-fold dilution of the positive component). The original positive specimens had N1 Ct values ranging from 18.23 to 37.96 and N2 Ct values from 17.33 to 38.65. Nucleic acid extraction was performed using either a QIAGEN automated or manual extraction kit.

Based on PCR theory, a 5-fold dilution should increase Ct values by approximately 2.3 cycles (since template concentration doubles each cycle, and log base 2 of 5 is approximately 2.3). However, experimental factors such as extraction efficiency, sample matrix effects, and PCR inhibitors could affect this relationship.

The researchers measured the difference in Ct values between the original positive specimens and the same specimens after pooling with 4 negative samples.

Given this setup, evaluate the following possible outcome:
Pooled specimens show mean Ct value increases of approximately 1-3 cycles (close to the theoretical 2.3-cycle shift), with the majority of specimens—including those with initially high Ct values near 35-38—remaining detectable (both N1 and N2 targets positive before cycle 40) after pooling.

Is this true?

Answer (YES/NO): NO